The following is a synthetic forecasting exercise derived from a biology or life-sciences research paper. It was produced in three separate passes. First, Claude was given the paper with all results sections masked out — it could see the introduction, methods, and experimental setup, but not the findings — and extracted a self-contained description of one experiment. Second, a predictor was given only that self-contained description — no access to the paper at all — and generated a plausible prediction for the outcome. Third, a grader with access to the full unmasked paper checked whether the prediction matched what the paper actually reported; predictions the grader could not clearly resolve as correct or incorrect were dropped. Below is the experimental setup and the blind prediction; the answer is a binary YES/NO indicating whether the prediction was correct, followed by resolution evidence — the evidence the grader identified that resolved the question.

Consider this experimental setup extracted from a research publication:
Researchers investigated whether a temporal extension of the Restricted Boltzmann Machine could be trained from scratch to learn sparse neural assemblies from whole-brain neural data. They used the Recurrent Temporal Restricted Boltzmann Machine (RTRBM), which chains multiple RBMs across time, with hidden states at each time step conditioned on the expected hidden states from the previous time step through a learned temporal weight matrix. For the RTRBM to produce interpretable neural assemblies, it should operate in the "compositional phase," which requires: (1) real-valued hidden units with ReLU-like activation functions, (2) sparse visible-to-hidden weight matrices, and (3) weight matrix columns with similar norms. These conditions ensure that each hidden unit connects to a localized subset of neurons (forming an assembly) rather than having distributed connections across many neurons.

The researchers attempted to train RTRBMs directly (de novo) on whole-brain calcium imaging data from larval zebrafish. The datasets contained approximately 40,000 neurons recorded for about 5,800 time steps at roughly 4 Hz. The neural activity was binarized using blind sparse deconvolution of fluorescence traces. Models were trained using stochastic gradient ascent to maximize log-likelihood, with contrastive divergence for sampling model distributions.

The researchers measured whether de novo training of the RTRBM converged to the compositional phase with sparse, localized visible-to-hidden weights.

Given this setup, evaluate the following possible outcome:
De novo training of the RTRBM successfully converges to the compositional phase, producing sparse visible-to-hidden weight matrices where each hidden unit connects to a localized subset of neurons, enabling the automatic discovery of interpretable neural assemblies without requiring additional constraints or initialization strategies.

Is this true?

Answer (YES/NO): NO